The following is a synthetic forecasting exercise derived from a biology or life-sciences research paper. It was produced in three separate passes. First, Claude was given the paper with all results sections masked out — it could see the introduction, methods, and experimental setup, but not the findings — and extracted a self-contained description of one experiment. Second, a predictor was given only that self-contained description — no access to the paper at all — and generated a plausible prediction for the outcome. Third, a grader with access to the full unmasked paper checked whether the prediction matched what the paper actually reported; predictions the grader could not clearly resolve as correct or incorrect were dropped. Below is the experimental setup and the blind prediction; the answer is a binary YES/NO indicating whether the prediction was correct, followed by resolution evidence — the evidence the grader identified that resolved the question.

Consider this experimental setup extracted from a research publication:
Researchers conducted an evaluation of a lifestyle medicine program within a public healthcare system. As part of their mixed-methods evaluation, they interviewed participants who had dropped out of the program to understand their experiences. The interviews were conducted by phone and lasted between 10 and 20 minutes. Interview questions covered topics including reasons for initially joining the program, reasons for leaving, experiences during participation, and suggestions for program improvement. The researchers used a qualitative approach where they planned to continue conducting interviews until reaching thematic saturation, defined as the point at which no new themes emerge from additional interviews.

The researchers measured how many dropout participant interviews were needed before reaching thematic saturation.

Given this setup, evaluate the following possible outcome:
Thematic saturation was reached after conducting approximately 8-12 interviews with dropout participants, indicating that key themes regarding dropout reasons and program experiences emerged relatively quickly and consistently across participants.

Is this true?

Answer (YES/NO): NO